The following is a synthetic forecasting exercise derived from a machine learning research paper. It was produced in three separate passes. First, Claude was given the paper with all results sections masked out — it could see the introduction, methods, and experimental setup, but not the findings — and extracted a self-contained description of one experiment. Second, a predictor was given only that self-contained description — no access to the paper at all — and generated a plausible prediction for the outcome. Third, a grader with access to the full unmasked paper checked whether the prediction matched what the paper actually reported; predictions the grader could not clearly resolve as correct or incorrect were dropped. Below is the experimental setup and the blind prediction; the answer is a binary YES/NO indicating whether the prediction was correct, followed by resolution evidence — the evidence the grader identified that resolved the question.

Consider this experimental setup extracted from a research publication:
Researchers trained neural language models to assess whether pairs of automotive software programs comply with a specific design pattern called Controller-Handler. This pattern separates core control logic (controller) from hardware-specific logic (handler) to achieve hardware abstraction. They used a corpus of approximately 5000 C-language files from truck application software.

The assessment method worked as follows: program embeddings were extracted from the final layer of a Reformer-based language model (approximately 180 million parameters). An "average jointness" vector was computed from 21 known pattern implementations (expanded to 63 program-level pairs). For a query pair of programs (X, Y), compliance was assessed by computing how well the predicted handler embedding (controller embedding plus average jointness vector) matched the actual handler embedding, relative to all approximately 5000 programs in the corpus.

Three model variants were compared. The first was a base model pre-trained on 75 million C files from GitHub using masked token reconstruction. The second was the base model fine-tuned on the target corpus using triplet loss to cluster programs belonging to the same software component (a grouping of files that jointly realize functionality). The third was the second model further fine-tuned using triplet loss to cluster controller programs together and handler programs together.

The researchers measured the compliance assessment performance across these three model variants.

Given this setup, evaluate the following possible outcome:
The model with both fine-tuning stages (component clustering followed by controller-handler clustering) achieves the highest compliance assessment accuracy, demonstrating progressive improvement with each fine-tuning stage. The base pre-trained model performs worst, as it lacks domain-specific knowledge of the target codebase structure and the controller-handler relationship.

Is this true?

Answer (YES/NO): YES